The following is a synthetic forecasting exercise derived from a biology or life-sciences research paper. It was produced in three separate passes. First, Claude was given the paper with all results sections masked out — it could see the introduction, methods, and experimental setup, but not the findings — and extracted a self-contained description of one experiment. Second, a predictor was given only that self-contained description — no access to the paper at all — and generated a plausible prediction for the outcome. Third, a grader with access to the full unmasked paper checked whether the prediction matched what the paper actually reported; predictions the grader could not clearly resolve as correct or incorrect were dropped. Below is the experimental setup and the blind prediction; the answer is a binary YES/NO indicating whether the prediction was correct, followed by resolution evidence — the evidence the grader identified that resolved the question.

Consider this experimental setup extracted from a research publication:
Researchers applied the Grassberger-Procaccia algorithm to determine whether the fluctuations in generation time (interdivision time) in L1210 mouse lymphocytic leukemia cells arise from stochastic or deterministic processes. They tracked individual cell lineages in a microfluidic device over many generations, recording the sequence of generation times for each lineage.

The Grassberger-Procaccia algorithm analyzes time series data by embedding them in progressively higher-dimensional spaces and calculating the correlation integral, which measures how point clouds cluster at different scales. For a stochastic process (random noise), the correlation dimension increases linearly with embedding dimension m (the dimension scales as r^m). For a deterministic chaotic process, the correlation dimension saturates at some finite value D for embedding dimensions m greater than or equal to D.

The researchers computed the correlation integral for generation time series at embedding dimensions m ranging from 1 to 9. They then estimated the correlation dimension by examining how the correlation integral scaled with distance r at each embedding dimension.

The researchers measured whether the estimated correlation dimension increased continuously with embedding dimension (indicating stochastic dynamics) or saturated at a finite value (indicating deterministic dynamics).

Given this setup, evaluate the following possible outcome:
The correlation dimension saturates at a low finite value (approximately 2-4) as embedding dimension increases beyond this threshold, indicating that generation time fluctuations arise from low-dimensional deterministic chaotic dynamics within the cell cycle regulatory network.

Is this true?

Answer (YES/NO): NO